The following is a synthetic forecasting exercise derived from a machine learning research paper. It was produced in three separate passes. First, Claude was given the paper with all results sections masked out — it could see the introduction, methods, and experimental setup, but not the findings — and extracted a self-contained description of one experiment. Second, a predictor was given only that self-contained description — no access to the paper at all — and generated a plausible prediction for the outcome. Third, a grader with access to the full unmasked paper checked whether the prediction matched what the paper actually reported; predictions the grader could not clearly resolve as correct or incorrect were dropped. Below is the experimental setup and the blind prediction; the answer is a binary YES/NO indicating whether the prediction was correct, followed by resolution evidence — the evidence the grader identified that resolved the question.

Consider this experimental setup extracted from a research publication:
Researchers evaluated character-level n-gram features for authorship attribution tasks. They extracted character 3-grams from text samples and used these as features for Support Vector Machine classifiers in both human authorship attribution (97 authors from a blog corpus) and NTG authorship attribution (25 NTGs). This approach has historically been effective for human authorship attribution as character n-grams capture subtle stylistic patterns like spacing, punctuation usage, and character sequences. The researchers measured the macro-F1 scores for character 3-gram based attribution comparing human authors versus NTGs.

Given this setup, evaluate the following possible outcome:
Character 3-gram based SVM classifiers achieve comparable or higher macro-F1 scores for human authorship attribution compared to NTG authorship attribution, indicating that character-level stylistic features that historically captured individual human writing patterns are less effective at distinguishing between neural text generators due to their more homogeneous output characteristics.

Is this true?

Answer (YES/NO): YES